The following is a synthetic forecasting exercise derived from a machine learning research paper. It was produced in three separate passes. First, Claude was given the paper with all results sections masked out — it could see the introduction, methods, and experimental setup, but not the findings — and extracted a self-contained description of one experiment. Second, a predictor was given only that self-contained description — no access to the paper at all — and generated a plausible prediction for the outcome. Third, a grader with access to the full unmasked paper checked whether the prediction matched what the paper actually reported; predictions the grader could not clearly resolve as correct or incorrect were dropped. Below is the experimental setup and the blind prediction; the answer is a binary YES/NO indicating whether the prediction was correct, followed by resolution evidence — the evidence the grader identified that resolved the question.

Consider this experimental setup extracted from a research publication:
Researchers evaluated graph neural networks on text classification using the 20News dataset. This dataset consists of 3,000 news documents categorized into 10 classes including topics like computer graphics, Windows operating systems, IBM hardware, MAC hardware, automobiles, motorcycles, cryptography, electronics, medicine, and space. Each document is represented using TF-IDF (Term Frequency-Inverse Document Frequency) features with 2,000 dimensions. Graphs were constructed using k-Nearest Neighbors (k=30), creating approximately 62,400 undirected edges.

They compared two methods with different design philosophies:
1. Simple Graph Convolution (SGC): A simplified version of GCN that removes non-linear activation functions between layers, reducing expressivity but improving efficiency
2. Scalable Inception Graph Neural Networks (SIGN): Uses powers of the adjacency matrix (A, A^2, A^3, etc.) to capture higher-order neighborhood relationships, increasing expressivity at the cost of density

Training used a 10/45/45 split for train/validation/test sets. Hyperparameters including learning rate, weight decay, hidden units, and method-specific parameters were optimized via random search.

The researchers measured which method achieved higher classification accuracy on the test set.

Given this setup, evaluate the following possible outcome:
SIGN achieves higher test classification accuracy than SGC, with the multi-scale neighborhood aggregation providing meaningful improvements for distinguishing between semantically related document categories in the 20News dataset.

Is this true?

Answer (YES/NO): YES